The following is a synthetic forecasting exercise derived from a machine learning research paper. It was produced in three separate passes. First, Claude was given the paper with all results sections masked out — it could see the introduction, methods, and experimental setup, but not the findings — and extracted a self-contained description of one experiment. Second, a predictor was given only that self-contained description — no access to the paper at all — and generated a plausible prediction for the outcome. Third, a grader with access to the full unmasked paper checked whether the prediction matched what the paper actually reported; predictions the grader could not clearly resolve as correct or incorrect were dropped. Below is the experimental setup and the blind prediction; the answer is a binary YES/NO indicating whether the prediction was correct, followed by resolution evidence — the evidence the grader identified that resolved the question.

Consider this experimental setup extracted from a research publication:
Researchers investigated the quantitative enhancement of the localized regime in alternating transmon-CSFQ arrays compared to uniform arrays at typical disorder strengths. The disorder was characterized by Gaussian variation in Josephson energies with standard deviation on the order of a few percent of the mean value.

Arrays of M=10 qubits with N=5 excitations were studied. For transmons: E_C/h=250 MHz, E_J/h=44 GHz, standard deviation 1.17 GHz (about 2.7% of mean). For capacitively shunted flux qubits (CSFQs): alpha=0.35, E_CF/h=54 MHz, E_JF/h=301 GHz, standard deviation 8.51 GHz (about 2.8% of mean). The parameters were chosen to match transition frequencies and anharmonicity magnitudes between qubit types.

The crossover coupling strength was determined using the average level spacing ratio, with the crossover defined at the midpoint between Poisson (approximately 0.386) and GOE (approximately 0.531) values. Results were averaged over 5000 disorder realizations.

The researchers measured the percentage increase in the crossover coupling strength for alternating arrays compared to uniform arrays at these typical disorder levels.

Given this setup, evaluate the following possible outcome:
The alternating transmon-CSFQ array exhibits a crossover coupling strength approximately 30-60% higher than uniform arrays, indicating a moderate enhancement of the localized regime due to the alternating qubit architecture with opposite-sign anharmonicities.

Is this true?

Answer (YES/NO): YES